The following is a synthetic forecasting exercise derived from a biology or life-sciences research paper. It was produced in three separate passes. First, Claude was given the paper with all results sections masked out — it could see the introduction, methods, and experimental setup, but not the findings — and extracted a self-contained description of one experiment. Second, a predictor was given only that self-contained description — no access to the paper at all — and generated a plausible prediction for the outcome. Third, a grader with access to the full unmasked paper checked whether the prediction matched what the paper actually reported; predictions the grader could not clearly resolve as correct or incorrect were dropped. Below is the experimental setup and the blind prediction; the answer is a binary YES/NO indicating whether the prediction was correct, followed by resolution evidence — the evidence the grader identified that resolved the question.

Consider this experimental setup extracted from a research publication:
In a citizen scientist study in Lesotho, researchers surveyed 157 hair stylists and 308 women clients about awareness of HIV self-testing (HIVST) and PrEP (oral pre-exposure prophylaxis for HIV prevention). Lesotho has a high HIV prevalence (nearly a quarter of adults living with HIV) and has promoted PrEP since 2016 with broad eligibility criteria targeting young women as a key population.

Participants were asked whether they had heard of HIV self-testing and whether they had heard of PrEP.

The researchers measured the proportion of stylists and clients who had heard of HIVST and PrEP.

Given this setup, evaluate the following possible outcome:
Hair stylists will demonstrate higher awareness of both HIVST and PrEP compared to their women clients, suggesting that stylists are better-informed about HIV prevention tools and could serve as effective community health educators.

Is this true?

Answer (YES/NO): YES